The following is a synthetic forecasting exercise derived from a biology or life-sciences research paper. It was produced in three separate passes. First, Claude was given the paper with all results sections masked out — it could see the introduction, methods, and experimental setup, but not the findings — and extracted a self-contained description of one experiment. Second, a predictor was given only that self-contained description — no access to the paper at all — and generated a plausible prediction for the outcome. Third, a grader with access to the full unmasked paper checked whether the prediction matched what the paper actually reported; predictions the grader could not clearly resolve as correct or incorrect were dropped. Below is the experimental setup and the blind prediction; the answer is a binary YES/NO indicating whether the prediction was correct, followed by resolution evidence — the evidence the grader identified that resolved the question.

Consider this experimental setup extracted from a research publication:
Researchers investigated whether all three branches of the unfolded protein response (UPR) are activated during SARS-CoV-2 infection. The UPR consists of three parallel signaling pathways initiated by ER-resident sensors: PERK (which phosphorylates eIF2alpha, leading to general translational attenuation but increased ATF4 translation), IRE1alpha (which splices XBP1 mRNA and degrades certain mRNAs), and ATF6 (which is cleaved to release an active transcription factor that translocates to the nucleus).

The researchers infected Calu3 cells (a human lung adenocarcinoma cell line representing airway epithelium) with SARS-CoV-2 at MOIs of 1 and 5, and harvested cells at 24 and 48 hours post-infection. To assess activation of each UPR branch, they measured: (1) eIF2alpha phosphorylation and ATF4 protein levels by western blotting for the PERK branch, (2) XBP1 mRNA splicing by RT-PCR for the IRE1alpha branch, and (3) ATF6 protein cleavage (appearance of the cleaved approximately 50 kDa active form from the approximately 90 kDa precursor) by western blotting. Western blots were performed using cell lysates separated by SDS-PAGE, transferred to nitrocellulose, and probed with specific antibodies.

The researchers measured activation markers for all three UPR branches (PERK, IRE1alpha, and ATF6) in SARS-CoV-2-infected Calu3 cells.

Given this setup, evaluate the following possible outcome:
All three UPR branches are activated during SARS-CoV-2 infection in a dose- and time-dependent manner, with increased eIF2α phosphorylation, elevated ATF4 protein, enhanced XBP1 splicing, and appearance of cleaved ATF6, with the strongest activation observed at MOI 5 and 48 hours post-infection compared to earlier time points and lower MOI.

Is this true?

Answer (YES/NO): NO